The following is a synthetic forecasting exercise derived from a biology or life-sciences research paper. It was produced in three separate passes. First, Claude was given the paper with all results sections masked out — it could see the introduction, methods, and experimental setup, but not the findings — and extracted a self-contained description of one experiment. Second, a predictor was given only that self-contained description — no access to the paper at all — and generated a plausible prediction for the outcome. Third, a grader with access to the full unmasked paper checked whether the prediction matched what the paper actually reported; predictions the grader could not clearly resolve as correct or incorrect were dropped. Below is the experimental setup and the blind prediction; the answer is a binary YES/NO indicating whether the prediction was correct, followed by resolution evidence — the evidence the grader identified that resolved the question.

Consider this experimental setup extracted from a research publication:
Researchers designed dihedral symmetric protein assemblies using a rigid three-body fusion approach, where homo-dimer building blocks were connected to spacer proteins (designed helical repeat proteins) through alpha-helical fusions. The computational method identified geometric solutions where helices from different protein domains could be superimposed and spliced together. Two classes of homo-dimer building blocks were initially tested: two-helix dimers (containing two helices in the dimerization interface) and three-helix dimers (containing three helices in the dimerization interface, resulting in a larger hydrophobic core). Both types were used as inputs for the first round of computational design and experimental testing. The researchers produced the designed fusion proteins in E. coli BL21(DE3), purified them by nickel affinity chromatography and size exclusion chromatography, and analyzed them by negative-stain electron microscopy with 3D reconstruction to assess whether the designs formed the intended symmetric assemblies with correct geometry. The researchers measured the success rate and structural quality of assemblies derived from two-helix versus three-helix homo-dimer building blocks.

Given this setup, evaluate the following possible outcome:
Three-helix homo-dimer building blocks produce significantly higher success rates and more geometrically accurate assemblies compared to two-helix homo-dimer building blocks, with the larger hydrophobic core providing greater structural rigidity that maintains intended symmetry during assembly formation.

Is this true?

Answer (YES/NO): YES